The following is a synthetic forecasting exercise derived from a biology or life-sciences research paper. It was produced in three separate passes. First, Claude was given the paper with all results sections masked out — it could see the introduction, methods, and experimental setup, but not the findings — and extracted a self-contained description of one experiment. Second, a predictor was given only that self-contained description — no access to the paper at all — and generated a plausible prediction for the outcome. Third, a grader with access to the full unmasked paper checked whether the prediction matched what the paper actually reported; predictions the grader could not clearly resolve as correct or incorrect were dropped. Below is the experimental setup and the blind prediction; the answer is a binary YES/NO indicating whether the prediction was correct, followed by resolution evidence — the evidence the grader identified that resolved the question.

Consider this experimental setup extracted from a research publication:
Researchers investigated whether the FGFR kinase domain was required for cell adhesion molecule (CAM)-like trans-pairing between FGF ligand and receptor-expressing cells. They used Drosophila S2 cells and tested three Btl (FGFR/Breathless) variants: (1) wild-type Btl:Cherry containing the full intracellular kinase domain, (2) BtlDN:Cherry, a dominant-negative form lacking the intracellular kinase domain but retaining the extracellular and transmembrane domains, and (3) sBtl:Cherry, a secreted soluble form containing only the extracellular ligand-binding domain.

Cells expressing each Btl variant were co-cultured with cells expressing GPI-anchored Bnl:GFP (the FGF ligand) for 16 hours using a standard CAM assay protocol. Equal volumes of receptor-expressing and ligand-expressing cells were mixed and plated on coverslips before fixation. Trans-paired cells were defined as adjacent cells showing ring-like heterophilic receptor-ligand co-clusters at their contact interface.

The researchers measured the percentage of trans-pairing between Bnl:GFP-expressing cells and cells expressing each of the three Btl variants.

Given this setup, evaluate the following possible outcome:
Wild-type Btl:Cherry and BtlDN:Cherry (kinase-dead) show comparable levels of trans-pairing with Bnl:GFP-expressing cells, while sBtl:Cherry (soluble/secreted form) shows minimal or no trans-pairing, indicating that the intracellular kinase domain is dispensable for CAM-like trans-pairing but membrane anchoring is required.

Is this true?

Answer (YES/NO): YES